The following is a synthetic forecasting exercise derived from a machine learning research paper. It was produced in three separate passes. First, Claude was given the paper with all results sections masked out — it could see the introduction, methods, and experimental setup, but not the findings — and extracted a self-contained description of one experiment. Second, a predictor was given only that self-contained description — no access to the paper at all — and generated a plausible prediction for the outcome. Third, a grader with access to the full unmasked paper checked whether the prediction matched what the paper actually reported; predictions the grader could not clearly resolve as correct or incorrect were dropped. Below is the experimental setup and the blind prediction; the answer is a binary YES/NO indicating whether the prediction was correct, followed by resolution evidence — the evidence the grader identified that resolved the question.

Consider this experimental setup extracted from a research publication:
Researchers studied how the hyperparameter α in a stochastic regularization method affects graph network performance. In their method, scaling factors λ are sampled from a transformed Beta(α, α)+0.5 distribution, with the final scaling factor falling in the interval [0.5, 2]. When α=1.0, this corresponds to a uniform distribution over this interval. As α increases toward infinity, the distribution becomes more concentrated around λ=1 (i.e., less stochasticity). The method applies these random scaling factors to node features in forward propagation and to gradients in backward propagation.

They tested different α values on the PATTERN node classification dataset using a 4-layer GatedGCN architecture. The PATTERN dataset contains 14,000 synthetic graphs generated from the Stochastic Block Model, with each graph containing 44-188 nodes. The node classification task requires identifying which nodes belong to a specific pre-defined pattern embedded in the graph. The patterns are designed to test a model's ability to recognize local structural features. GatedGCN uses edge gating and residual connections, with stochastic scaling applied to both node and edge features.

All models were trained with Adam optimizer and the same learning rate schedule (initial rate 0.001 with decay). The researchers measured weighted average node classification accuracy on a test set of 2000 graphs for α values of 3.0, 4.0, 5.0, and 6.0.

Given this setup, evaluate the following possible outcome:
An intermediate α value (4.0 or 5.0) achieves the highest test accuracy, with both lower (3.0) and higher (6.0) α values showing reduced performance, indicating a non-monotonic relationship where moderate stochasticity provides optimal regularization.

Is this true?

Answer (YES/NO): YES